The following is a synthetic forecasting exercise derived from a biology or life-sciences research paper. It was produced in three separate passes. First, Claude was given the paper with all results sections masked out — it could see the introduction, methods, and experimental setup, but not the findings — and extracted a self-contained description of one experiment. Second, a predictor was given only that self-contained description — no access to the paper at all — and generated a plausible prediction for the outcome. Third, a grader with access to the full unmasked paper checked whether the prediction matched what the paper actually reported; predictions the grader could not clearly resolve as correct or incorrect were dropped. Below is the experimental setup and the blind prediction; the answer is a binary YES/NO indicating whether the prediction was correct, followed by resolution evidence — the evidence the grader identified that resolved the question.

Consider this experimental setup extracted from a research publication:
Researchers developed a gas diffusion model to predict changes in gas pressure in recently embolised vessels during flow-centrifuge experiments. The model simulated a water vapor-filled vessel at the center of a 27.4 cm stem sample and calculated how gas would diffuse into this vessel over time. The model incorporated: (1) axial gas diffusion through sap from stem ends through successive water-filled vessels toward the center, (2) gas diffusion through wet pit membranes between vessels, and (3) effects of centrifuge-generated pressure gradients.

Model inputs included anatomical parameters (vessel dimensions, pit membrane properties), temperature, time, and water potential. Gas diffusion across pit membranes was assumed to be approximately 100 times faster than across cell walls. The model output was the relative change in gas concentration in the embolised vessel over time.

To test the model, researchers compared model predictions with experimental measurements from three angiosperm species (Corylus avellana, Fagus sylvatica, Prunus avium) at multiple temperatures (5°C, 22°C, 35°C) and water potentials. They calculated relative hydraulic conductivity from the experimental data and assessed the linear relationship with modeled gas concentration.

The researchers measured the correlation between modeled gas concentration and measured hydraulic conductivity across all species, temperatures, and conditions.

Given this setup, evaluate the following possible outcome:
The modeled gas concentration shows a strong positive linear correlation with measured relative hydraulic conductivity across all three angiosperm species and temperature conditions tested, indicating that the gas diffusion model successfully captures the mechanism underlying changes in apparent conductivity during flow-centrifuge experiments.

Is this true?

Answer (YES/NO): YES